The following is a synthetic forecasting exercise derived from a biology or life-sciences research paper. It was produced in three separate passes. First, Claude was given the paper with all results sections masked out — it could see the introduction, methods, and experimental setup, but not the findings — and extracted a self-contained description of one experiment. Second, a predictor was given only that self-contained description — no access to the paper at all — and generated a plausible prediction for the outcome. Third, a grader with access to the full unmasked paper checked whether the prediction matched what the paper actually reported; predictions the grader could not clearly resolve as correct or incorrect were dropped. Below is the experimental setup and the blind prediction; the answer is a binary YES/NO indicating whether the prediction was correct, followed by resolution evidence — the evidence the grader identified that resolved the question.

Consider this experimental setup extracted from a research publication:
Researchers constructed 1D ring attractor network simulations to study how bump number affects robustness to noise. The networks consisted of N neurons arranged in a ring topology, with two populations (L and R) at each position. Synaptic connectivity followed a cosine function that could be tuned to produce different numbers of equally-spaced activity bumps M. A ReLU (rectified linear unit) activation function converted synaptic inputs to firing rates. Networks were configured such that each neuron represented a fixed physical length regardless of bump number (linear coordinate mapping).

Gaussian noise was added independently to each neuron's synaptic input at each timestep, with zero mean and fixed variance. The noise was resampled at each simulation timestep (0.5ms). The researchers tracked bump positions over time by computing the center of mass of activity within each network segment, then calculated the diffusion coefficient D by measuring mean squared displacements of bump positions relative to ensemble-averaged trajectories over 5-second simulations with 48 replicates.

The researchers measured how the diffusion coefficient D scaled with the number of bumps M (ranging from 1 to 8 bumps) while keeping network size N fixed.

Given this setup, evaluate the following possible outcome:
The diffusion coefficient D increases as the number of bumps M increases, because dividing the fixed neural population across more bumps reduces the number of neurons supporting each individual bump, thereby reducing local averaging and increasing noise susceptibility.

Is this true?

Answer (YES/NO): NO